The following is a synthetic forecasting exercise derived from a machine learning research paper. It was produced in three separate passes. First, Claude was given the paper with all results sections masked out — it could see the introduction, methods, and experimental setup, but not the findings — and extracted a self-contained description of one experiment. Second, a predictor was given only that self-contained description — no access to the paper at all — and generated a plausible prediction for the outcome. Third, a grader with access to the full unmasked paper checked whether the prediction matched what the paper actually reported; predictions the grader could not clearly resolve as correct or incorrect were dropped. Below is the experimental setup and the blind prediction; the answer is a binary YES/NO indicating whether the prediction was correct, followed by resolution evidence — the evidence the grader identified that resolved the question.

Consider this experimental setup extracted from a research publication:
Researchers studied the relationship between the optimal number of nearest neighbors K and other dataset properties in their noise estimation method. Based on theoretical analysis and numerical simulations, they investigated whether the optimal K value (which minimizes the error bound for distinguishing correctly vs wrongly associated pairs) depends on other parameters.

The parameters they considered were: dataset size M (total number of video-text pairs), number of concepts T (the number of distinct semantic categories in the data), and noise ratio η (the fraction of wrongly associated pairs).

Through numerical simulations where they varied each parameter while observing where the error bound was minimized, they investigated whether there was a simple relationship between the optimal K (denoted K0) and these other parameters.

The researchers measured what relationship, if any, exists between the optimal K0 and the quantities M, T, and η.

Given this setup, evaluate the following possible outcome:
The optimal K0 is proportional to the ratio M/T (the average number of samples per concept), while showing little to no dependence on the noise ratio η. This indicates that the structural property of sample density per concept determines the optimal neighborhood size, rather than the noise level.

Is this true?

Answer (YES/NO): NO